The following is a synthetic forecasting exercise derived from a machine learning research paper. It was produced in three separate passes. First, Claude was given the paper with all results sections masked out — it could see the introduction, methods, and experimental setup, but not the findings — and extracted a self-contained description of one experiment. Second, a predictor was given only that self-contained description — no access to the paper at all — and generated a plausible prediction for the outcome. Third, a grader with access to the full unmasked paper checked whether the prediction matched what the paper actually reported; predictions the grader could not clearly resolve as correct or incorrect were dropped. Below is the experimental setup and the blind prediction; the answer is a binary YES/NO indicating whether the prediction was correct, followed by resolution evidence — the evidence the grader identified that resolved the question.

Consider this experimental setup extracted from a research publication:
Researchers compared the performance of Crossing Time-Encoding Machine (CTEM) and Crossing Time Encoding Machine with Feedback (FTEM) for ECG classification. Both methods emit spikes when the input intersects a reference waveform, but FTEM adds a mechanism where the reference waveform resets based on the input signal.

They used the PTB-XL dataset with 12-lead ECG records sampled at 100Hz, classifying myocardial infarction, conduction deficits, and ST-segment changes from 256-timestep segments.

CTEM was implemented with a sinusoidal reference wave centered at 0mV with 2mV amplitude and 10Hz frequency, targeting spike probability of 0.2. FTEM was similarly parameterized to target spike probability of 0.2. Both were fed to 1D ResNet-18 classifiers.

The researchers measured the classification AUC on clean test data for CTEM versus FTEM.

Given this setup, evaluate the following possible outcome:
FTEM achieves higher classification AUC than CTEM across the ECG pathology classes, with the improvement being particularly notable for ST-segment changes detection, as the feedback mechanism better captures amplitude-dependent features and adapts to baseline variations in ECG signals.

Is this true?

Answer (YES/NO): NO